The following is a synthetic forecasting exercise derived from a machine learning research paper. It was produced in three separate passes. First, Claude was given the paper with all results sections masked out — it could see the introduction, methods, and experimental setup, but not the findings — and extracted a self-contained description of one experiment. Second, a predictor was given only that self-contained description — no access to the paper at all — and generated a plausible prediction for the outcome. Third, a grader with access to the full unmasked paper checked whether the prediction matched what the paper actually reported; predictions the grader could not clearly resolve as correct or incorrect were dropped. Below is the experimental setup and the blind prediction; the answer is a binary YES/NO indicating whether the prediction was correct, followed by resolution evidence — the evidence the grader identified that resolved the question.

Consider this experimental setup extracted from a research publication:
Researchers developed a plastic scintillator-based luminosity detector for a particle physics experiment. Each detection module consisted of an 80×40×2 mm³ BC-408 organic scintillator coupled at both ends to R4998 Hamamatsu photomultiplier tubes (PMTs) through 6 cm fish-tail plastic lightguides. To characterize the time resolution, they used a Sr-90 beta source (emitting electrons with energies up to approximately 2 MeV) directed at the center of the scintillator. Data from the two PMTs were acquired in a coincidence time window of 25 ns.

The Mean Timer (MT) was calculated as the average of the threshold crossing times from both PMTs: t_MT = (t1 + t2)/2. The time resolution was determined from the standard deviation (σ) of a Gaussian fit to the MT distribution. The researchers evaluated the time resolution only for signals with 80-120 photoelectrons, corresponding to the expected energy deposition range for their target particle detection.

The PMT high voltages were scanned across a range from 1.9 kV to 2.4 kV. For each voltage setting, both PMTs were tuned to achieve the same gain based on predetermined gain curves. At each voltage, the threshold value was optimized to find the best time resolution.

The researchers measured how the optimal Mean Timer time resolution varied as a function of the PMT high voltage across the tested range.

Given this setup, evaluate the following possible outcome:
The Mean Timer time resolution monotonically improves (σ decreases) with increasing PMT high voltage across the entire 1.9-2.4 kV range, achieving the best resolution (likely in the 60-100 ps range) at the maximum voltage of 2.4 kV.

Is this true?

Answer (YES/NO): NO